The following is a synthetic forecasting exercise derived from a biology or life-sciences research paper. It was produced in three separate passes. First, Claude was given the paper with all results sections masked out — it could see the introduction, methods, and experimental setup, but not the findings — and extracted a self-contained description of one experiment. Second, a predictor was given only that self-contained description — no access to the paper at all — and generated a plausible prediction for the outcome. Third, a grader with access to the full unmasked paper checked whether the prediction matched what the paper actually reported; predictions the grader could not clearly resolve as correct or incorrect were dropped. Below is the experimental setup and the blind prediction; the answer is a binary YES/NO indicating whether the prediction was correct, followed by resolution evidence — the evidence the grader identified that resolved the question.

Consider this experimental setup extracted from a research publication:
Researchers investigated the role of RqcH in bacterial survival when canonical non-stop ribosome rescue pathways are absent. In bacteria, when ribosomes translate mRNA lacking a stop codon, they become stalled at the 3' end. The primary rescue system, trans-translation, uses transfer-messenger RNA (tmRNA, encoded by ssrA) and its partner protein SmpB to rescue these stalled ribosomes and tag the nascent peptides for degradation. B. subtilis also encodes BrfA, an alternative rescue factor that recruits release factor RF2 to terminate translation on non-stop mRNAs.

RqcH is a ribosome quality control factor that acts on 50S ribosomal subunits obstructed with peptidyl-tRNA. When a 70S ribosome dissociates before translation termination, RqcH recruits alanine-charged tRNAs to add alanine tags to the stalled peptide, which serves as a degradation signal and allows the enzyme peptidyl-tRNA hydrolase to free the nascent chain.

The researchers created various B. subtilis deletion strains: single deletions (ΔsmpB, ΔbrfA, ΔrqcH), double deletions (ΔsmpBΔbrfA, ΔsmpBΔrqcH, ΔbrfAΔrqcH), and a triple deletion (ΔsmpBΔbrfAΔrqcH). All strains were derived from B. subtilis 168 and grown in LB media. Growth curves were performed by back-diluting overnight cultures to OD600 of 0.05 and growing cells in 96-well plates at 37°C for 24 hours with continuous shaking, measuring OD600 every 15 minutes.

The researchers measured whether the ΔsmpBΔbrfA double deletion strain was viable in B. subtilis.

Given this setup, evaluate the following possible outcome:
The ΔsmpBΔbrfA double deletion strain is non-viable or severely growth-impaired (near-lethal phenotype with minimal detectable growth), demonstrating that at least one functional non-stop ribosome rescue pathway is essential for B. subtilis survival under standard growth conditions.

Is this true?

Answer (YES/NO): NO